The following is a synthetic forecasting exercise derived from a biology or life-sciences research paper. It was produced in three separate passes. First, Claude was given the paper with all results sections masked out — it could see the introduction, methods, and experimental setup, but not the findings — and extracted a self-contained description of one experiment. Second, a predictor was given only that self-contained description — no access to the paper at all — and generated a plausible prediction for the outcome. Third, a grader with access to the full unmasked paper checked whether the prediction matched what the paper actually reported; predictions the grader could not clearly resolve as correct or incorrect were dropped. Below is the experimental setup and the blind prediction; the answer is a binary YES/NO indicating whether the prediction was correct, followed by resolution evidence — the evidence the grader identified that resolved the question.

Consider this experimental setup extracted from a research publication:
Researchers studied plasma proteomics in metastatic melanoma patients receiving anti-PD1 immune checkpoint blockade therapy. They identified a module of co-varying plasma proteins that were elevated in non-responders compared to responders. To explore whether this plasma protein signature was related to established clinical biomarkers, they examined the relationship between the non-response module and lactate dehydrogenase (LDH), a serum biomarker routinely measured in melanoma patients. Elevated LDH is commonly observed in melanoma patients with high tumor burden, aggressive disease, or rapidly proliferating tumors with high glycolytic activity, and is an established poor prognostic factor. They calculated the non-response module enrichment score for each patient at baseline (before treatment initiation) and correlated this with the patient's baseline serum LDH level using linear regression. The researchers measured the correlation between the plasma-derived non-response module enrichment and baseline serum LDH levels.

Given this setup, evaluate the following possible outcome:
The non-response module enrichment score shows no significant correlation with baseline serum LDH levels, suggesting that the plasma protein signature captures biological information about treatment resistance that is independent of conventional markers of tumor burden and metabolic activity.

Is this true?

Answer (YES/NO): NO